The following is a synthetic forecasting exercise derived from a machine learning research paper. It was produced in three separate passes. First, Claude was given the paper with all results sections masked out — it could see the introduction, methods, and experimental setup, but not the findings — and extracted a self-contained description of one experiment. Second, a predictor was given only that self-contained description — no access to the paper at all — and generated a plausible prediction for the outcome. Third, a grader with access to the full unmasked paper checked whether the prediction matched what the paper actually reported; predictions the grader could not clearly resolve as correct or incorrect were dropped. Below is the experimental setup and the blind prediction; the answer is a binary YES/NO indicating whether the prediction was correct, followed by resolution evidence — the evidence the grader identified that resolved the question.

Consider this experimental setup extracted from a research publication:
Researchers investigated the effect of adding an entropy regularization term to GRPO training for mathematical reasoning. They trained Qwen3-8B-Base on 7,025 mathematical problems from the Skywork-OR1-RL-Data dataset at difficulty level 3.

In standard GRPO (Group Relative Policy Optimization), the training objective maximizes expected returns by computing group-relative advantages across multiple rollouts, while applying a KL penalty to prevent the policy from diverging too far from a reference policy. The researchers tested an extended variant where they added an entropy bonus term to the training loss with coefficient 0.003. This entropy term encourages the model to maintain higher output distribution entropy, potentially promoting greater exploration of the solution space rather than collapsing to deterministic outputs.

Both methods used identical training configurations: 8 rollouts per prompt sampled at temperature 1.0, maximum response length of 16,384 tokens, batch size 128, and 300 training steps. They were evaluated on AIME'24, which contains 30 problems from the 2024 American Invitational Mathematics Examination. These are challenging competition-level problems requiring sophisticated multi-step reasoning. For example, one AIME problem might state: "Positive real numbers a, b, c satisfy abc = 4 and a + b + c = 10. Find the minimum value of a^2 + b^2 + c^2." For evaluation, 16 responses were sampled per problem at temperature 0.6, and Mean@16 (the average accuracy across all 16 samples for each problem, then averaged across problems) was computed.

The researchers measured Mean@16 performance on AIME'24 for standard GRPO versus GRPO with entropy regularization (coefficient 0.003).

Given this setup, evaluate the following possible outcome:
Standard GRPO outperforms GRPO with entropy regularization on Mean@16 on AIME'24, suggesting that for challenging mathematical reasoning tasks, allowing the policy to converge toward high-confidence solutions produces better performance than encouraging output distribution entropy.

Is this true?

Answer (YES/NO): NO